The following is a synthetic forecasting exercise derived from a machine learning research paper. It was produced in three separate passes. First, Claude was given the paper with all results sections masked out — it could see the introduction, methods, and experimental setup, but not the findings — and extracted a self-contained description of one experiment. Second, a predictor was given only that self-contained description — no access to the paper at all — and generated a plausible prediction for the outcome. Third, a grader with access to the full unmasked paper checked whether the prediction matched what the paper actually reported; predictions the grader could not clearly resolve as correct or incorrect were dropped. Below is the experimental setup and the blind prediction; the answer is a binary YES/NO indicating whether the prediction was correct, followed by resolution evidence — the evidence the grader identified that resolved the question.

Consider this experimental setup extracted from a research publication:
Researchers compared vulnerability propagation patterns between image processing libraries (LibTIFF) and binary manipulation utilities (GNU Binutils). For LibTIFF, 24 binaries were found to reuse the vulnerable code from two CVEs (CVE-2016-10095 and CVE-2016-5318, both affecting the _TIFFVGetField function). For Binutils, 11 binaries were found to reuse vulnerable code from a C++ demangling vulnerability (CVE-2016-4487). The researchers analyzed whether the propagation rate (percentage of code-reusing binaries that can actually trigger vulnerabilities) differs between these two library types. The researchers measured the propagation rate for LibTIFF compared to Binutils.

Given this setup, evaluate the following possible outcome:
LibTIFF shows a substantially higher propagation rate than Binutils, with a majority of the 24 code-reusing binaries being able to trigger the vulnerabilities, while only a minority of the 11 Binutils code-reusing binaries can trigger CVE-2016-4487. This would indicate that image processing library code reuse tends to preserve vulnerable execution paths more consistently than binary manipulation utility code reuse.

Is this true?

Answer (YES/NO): NO